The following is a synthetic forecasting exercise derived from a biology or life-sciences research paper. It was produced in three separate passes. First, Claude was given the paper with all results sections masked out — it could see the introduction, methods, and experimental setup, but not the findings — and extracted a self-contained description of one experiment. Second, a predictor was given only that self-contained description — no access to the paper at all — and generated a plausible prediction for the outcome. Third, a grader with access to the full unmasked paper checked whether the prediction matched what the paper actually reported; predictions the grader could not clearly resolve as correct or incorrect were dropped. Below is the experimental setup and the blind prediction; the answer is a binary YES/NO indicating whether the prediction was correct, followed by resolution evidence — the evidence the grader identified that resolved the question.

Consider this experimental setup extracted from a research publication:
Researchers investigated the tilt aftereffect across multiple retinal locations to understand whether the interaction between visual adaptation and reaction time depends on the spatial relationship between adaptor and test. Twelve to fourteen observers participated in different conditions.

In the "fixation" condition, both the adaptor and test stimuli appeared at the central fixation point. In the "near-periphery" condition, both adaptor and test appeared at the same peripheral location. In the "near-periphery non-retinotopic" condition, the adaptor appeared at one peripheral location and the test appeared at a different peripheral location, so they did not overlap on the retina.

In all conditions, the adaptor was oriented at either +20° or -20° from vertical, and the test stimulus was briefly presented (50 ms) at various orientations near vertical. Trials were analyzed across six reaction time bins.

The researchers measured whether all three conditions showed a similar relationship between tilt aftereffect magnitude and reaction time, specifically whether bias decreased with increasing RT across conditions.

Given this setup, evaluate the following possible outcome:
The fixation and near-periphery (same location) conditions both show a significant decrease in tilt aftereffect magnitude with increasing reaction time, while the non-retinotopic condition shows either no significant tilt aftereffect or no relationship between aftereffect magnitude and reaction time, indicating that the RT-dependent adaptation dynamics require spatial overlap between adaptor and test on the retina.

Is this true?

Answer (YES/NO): NO